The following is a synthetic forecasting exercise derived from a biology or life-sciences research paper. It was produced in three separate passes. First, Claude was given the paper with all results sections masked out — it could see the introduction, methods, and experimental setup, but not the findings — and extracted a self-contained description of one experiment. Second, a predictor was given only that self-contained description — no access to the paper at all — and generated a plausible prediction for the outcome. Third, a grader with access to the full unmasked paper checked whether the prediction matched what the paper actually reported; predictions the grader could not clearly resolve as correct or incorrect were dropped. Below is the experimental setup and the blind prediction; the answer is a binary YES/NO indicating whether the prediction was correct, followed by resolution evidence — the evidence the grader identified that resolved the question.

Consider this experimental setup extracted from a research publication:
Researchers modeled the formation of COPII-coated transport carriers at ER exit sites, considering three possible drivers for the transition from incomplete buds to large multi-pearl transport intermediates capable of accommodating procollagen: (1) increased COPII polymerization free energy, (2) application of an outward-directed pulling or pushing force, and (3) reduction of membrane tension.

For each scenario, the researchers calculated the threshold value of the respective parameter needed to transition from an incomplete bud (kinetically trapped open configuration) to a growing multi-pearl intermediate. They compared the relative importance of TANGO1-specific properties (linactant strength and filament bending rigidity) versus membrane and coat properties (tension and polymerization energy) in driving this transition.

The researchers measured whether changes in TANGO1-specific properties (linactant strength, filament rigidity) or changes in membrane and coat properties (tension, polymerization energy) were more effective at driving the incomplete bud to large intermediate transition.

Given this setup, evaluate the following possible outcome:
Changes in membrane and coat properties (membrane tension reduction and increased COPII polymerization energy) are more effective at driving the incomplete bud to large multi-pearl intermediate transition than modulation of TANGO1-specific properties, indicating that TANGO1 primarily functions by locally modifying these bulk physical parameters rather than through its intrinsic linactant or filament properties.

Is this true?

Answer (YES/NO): YES